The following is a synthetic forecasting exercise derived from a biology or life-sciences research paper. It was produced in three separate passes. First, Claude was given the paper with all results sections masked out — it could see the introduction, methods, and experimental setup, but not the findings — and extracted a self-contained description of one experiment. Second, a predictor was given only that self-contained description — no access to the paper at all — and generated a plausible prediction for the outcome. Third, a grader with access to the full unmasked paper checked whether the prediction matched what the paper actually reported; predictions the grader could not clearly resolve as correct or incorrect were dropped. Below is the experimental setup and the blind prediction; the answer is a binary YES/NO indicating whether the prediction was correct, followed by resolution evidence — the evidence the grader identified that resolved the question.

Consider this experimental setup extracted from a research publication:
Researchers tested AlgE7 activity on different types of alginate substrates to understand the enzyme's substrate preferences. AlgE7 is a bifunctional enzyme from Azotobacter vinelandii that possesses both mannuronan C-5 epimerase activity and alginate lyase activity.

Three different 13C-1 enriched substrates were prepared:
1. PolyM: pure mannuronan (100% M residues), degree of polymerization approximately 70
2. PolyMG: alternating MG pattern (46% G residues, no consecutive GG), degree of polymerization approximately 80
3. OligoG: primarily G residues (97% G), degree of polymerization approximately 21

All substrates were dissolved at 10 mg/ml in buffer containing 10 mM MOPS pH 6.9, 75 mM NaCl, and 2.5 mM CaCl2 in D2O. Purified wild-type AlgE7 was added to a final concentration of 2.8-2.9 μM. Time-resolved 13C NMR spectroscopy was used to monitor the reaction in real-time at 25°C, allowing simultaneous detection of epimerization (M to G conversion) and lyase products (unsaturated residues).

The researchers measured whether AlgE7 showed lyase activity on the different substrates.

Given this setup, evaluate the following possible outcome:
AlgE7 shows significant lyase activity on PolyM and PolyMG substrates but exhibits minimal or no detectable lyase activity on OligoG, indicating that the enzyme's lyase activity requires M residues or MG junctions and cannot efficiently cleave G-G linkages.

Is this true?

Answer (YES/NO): YES